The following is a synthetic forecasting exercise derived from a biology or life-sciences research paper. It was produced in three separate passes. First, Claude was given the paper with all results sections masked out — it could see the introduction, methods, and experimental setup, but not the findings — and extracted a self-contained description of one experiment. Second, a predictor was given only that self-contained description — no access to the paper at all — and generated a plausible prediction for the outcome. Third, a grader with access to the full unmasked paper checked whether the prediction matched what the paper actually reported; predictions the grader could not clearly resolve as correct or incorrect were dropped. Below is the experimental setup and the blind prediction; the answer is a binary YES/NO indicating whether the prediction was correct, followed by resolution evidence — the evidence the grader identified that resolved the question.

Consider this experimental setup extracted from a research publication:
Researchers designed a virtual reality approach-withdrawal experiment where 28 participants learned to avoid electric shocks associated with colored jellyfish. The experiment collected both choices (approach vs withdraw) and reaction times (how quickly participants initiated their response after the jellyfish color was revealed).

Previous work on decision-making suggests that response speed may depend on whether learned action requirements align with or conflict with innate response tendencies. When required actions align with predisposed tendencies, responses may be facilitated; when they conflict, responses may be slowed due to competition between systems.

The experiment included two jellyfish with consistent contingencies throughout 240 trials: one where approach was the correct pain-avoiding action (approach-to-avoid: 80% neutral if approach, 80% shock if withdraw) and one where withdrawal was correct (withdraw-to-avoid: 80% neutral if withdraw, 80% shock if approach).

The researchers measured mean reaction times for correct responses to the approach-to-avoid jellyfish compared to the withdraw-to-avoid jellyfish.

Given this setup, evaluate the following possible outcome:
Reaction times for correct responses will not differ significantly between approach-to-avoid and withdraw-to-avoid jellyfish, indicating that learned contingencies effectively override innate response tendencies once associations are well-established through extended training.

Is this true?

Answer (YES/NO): NO